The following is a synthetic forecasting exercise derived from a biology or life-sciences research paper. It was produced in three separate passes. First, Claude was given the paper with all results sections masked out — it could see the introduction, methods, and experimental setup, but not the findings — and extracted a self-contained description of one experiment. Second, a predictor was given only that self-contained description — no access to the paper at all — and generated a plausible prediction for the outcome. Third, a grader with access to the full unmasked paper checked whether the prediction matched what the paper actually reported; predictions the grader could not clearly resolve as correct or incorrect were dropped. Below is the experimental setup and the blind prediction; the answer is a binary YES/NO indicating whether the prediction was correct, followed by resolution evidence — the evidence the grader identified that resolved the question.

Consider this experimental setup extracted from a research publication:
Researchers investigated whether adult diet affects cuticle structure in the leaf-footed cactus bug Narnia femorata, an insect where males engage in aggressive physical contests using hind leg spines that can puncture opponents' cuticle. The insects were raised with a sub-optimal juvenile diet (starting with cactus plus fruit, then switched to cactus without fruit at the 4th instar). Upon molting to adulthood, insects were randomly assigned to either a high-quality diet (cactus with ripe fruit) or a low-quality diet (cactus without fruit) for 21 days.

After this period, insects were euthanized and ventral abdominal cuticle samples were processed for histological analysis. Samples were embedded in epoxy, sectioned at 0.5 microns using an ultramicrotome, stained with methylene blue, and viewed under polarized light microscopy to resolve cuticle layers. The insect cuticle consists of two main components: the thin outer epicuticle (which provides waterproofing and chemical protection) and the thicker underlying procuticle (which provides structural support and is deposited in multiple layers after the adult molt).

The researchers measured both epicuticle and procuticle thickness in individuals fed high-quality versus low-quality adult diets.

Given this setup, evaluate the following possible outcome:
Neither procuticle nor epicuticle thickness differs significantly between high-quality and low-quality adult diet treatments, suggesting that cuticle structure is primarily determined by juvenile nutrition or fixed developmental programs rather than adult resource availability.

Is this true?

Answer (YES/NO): NO